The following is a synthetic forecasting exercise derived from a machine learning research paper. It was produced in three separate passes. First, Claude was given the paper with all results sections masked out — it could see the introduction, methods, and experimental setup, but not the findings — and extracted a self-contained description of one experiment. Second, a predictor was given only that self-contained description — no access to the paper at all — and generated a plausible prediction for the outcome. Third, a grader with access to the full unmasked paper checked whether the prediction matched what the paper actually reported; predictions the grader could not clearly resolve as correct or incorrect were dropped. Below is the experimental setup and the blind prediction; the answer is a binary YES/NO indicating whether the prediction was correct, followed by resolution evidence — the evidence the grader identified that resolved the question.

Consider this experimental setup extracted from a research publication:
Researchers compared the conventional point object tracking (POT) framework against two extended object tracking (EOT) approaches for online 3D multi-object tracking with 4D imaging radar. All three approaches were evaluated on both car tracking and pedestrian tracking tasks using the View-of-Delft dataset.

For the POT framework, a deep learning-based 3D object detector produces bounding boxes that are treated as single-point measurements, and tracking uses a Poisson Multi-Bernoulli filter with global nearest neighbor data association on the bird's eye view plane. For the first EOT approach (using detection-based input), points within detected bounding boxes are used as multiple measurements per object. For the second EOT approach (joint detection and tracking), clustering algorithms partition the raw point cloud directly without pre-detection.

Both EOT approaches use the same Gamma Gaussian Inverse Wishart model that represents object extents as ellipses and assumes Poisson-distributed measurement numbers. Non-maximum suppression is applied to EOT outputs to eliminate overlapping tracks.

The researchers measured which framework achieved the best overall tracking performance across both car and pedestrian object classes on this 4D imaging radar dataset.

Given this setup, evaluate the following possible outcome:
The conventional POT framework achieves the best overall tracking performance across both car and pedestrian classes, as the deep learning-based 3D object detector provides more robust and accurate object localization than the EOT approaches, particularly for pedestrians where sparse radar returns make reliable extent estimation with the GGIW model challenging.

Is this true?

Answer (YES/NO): NO